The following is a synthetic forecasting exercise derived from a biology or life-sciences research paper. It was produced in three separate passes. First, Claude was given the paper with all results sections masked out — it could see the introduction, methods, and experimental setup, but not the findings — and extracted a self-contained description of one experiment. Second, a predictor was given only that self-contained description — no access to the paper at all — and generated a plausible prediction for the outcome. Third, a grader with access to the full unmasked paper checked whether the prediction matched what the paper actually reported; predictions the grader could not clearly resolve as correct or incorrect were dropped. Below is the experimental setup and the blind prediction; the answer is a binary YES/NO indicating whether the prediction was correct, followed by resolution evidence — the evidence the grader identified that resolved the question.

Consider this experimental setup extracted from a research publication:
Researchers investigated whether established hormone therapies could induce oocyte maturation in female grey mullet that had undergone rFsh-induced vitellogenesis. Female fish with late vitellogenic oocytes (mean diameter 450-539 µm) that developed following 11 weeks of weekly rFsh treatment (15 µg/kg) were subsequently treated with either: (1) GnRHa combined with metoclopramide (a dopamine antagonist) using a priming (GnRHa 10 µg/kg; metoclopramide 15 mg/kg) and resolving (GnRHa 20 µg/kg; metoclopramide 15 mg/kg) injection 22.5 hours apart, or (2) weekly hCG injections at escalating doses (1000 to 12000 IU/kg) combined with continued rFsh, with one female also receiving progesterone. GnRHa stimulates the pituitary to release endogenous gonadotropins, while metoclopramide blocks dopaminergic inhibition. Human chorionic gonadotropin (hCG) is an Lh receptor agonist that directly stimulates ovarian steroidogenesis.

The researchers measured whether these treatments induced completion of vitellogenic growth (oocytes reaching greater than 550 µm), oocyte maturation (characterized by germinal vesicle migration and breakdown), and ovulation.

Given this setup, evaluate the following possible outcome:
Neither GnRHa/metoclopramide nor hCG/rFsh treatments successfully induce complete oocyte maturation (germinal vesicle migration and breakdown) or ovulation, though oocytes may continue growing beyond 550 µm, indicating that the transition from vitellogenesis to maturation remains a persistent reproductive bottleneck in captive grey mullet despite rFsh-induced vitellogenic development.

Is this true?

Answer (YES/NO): YES